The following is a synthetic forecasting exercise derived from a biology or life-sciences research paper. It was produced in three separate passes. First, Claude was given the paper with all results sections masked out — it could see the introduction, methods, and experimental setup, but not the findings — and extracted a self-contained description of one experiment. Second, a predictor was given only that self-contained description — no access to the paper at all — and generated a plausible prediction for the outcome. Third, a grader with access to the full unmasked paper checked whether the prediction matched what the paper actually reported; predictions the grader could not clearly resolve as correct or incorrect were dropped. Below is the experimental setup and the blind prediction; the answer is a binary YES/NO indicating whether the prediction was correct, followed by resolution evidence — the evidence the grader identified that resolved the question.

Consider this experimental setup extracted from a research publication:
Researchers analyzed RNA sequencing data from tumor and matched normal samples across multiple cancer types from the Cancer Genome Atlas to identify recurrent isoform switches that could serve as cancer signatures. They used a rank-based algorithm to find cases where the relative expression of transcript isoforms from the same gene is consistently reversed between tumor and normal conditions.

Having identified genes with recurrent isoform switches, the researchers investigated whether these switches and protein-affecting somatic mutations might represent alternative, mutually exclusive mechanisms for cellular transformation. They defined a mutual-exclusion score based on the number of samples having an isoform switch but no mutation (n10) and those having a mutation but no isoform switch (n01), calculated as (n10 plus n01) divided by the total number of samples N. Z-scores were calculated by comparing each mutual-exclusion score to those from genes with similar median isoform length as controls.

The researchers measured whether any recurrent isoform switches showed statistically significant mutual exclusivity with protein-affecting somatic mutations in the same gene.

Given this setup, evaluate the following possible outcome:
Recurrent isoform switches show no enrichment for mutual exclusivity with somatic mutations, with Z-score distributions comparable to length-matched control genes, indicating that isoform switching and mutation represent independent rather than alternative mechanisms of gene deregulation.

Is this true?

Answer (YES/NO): NO